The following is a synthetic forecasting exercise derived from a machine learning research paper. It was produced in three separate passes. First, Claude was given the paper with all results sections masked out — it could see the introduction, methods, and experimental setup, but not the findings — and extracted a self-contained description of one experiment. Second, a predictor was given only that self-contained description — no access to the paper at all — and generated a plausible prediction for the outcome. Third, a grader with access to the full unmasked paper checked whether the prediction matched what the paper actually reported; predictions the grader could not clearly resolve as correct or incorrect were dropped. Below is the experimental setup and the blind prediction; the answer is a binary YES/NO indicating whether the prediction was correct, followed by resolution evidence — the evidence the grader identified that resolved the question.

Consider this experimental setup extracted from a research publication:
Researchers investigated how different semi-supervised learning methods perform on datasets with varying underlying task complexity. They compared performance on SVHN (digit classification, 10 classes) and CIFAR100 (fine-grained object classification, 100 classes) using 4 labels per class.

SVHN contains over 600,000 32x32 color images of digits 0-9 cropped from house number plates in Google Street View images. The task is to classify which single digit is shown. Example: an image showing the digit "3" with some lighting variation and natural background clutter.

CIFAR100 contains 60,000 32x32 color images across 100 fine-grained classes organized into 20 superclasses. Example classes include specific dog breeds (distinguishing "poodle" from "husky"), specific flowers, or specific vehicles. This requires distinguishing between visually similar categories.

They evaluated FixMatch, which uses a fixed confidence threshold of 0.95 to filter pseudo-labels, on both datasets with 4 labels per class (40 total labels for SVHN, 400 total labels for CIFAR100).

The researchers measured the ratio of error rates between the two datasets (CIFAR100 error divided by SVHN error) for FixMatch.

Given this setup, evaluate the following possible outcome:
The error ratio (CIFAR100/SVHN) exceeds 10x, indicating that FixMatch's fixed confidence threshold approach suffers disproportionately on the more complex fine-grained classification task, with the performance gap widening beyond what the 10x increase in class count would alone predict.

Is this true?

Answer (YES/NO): YES